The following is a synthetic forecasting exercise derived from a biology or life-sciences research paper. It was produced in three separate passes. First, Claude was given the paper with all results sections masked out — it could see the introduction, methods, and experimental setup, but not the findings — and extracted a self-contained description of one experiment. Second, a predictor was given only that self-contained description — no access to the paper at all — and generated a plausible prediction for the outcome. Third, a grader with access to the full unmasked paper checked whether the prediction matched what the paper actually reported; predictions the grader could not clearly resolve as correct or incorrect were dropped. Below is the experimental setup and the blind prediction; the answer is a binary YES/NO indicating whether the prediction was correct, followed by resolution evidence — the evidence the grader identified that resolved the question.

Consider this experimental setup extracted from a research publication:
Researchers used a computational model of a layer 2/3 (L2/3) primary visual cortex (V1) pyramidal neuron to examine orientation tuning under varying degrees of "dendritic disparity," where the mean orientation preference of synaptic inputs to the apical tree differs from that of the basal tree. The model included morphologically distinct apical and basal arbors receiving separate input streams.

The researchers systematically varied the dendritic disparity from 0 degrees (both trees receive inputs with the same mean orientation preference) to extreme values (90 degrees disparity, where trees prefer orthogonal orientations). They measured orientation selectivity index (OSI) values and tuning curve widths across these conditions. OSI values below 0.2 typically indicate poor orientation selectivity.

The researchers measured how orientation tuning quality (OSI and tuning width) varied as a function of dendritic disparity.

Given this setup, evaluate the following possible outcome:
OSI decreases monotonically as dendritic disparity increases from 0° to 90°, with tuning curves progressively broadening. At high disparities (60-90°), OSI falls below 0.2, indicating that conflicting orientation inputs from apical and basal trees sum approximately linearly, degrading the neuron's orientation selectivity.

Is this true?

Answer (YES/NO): NO